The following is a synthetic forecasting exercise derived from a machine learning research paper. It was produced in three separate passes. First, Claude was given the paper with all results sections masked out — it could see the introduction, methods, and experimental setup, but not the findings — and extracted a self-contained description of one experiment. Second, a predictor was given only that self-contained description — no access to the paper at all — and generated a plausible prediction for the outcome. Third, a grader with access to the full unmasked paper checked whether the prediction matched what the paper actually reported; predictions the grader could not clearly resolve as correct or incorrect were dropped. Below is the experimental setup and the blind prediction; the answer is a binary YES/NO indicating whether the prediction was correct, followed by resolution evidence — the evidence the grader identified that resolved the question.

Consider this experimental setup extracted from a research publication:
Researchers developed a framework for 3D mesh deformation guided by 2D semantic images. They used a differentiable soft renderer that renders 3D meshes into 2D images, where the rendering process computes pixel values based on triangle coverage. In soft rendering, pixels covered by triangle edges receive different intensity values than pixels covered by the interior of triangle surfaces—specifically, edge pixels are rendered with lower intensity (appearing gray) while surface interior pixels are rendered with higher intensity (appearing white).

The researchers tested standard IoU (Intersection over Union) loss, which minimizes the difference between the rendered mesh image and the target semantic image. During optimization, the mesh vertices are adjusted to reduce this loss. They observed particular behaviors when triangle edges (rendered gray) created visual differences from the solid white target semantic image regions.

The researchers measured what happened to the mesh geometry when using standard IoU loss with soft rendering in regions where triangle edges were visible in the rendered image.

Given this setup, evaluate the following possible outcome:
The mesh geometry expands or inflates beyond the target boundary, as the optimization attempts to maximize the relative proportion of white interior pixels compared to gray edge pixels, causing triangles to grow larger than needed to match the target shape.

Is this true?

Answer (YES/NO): NO